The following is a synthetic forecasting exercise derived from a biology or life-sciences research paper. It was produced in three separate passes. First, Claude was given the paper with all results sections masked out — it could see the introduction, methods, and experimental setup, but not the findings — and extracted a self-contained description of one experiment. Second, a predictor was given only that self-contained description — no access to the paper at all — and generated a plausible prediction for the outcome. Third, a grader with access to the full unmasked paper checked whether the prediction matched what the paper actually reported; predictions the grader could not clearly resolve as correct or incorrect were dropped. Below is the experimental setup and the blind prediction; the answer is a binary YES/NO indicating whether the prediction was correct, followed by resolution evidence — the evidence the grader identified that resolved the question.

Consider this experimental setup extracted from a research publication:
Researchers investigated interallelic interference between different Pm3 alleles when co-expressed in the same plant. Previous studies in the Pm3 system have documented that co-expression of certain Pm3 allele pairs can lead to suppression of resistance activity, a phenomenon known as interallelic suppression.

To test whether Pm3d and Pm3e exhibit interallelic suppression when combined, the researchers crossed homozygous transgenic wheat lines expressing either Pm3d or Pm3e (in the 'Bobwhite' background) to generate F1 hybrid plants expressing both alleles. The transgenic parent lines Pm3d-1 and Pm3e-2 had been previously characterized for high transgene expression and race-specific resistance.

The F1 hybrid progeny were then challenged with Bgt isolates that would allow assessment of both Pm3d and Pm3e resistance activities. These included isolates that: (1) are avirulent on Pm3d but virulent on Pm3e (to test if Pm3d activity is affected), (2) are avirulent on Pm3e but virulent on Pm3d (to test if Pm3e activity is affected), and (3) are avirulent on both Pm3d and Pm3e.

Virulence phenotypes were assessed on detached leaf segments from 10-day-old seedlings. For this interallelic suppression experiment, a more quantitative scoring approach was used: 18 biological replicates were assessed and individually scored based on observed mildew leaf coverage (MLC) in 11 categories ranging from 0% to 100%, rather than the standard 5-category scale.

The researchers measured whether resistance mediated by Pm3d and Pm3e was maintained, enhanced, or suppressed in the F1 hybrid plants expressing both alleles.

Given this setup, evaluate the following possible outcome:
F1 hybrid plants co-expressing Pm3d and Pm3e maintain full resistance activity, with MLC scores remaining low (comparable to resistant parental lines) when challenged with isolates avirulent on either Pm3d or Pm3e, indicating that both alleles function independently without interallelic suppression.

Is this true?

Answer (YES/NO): NO